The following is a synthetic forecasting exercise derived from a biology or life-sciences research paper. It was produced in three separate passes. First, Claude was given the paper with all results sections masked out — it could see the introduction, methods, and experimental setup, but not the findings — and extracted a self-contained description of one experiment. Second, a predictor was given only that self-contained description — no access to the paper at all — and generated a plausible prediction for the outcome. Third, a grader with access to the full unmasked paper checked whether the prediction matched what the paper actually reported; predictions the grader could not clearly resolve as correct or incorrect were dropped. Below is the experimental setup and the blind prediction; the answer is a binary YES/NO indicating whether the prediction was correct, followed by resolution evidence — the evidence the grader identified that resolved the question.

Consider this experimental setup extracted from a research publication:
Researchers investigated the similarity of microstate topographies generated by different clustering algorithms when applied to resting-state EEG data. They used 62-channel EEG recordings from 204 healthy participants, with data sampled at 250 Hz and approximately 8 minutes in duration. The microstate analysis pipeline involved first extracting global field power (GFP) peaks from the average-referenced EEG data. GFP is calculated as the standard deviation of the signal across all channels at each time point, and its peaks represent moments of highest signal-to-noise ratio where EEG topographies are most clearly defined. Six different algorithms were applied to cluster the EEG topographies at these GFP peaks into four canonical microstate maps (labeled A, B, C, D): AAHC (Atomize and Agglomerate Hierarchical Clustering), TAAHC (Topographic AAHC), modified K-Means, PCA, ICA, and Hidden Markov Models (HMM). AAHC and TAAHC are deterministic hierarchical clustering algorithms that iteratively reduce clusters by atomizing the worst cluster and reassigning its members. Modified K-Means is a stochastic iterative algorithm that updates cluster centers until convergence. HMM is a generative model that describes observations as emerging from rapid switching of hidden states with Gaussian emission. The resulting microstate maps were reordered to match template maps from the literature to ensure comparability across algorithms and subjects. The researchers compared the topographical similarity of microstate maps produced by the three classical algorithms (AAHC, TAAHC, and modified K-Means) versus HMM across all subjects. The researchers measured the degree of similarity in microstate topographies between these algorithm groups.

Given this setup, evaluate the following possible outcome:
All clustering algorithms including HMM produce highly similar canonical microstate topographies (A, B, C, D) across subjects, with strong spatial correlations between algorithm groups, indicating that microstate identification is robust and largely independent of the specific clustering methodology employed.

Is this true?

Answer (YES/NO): NO